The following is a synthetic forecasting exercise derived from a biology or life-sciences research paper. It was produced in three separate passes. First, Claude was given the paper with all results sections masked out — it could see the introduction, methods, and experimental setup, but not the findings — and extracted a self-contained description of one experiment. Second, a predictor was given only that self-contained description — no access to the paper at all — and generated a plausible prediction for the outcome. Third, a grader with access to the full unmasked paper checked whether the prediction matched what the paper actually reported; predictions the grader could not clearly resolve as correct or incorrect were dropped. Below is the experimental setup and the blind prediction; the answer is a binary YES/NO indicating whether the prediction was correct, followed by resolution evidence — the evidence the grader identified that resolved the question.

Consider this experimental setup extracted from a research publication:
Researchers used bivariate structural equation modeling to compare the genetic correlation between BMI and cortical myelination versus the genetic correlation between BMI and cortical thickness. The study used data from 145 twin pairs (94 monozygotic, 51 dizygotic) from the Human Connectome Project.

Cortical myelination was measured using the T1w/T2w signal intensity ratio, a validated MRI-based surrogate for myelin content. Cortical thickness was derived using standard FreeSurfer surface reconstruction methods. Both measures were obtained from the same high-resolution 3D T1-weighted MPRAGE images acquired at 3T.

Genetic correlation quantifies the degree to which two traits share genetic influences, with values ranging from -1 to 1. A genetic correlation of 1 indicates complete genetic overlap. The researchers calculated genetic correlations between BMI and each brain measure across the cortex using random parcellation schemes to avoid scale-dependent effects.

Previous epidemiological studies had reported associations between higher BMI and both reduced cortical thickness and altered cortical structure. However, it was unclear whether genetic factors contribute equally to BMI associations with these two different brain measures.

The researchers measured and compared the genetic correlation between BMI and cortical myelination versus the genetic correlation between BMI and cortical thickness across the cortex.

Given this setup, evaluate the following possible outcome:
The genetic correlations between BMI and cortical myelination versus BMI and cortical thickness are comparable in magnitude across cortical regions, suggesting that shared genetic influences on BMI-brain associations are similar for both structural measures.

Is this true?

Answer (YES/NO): NO